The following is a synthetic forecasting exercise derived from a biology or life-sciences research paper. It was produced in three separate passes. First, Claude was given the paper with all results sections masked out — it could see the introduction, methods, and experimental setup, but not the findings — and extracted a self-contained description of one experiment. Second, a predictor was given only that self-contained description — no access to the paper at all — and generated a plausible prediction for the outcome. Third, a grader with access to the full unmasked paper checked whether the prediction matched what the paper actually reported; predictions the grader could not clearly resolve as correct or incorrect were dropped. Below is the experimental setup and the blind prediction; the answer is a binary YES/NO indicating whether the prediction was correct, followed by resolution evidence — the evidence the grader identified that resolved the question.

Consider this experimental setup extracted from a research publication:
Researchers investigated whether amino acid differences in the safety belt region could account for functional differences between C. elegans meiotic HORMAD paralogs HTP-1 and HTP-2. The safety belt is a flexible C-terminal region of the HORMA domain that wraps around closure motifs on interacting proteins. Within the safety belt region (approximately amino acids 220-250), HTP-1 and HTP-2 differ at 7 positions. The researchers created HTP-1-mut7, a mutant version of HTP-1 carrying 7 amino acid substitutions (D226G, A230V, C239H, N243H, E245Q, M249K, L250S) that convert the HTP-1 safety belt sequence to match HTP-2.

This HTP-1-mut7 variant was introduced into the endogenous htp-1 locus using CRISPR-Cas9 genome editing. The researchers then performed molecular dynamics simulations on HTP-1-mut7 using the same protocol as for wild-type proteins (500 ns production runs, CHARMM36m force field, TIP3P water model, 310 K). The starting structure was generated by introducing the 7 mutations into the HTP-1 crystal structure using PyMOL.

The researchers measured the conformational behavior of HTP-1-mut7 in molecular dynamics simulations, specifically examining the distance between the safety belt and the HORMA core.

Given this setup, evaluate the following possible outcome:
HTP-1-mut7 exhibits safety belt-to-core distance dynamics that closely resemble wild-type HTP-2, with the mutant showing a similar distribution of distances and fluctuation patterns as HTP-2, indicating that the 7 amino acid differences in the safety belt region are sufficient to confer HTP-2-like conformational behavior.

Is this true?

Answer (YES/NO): NO